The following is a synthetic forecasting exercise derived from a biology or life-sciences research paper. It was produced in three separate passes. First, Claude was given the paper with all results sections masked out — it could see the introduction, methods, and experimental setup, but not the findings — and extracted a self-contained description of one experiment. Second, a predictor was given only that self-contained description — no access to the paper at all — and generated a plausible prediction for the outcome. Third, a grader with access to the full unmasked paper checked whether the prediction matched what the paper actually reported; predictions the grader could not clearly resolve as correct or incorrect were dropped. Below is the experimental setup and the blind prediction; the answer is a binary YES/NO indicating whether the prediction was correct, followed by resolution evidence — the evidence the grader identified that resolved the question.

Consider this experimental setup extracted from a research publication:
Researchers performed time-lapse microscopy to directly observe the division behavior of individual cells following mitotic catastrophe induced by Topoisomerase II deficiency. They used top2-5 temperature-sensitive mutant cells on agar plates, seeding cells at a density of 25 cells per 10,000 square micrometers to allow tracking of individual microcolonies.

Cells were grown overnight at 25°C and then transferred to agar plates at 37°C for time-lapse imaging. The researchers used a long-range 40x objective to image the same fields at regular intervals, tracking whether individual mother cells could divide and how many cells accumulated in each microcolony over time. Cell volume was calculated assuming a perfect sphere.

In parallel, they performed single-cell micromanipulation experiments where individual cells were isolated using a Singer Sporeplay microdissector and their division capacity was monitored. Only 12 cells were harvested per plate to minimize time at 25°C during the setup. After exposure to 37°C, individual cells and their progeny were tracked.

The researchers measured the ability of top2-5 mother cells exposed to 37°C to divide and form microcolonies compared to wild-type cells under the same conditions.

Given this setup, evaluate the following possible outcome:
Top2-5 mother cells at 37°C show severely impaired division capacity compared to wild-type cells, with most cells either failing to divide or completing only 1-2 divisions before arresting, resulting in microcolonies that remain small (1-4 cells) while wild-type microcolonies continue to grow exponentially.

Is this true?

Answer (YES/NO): YES